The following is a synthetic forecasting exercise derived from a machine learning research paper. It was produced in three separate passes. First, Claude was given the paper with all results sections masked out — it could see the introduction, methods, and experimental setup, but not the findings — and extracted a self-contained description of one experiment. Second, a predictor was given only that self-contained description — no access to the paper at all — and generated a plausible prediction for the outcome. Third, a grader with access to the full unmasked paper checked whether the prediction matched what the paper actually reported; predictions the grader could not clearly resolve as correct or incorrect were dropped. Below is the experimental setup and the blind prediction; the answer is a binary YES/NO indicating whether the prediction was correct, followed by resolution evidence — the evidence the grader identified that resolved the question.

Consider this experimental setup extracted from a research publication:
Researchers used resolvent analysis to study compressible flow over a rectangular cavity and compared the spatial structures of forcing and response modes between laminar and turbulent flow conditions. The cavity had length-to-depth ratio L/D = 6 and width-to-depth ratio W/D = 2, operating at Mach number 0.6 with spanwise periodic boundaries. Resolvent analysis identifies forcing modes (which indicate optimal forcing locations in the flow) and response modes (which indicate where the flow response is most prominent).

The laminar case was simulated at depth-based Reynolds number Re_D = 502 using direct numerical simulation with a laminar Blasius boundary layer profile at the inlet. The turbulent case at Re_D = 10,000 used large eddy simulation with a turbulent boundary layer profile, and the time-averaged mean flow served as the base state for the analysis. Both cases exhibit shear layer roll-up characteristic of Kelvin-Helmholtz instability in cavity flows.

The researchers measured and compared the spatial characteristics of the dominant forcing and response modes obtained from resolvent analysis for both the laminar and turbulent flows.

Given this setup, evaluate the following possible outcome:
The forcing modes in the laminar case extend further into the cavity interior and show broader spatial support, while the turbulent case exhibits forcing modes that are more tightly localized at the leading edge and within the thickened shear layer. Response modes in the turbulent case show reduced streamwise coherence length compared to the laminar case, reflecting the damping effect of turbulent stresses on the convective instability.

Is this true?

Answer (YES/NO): NO